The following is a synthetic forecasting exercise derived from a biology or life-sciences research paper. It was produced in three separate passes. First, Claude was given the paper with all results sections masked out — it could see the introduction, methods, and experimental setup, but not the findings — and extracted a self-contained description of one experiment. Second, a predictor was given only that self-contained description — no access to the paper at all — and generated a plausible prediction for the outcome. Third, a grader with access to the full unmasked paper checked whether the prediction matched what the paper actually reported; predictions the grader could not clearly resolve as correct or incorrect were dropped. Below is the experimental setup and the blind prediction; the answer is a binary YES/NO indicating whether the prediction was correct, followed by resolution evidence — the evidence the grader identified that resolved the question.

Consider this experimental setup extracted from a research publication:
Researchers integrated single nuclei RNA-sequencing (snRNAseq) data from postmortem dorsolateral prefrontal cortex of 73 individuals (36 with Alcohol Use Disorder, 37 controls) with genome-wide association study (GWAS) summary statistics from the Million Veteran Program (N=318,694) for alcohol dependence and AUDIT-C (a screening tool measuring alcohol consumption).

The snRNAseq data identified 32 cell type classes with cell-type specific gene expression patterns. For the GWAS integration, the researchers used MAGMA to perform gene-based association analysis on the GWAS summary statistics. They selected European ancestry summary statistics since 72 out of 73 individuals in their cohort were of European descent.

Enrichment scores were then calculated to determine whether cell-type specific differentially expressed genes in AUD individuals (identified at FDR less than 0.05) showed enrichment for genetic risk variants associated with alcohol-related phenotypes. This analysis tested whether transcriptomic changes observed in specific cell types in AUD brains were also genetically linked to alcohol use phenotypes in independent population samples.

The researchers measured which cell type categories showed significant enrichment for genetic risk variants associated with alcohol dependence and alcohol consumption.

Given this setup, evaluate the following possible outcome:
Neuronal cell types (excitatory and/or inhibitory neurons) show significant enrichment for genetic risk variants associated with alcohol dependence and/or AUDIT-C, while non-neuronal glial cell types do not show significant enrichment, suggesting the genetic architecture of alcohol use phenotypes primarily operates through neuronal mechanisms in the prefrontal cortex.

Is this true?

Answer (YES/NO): NO